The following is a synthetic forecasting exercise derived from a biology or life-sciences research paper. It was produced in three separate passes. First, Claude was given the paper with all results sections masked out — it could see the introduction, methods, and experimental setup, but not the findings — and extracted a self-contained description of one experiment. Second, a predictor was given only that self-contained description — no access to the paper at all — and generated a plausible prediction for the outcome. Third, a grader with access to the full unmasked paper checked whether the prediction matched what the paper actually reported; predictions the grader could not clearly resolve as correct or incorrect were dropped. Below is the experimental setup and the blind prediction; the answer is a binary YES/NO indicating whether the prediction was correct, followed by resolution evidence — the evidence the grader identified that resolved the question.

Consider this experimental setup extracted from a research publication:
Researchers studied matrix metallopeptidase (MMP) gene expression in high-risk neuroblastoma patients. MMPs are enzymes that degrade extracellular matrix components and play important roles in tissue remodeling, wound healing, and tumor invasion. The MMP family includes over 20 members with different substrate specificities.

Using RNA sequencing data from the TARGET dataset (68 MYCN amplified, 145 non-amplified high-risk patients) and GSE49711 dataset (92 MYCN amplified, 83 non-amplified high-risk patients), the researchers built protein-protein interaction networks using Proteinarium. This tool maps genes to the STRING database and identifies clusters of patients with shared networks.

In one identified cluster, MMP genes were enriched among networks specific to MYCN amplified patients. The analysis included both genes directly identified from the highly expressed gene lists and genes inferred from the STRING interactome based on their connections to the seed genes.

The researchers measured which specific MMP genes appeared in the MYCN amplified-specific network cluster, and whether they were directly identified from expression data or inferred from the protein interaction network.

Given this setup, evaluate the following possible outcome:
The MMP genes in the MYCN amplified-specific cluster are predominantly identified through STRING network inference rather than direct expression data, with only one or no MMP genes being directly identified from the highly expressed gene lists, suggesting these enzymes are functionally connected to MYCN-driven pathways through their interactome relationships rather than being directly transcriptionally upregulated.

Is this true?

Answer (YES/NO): NO